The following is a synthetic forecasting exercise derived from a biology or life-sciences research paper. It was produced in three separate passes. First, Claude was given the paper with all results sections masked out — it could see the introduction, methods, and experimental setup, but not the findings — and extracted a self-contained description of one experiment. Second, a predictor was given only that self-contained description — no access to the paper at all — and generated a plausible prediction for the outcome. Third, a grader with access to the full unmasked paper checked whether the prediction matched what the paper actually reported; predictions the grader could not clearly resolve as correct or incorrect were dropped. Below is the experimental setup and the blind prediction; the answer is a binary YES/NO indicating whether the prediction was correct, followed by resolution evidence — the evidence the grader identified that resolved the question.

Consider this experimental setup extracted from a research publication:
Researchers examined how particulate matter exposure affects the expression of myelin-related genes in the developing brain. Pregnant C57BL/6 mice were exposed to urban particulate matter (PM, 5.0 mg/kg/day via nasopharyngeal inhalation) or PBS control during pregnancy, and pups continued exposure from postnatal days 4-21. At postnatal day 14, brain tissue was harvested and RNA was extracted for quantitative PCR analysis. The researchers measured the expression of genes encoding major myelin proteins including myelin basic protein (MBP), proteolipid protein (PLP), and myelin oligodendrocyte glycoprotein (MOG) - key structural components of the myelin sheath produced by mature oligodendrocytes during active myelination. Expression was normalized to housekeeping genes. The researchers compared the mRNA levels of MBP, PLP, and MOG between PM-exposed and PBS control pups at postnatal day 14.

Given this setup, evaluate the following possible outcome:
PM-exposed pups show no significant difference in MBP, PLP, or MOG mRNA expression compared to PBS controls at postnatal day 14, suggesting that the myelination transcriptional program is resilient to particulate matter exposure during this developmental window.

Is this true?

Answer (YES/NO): NO